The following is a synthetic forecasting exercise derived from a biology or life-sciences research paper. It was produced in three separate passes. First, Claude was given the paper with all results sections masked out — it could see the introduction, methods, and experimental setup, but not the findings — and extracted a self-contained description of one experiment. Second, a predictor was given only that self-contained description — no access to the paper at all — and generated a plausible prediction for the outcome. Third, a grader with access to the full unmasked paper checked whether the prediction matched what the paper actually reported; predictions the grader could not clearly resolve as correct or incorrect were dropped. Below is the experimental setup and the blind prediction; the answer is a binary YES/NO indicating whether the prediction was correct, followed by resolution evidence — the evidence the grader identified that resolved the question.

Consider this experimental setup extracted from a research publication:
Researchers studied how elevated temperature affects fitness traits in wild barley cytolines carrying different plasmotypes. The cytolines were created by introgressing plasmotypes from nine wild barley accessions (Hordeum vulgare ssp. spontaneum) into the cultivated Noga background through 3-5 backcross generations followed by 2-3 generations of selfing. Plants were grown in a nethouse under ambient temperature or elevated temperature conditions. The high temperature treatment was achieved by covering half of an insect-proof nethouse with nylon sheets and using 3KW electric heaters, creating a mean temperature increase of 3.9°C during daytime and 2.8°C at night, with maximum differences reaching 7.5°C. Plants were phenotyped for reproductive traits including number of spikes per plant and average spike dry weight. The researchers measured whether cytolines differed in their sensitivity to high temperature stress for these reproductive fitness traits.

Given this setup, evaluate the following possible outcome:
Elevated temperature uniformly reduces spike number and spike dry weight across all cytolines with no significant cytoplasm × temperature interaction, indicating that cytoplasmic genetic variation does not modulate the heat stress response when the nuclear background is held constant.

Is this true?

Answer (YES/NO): NO